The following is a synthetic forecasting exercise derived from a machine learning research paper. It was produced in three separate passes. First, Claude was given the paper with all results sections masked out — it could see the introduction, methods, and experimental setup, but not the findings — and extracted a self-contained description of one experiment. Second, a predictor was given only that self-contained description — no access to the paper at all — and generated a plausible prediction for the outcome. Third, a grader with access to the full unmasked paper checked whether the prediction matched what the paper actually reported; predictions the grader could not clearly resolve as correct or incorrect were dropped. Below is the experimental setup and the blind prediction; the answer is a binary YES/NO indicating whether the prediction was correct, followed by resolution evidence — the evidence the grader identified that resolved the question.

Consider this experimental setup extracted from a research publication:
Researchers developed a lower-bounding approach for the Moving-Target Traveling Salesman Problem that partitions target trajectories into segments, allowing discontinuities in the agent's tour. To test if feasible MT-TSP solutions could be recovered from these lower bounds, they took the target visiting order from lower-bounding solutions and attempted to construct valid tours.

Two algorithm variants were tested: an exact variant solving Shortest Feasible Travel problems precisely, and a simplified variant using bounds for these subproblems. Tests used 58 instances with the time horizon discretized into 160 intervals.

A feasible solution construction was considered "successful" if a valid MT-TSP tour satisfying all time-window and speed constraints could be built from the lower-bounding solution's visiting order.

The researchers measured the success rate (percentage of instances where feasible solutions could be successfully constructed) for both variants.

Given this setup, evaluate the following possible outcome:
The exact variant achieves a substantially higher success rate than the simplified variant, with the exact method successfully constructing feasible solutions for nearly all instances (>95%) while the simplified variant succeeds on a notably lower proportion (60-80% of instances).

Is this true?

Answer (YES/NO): NO